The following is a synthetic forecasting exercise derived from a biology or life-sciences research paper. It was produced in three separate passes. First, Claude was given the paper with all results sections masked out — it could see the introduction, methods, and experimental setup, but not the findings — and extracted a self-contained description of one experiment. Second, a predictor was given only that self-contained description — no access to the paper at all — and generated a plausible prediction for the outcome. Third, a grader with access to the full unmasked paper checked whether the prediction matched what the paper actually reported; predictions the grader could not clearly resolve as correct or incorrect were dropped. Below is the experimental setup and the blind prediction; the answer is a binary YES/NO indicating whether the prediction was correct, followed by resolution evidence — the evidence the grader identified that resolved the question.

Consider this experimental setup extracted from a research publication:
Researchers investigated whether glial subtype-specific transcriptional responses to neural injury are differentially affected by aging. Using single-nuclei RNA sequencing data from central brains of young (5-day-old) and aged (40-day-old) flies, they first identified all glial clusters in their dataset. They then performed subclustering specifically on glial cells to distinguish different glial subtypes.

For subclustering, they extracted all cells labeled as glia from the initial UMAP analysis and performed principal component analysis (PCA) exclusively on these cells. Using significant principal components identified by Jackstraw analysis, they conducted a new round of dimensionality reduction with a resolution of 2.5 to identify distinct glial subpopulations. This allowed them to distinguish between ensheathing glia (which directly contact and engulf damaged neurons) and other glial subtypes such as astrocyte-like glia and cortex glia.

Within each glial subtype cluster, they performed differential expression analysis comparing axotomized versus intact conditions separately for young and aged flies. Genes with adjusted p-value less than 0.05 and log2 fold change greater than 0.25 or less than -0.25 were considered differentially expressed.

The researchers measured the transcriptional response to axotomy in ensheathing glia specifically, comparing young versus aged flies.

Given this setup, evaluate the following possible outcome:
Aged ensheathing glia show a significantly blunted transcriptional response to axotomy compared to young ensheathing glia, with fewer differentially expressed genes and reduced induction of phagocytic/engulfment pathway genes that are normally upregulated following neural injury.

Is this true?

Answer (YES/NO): NO